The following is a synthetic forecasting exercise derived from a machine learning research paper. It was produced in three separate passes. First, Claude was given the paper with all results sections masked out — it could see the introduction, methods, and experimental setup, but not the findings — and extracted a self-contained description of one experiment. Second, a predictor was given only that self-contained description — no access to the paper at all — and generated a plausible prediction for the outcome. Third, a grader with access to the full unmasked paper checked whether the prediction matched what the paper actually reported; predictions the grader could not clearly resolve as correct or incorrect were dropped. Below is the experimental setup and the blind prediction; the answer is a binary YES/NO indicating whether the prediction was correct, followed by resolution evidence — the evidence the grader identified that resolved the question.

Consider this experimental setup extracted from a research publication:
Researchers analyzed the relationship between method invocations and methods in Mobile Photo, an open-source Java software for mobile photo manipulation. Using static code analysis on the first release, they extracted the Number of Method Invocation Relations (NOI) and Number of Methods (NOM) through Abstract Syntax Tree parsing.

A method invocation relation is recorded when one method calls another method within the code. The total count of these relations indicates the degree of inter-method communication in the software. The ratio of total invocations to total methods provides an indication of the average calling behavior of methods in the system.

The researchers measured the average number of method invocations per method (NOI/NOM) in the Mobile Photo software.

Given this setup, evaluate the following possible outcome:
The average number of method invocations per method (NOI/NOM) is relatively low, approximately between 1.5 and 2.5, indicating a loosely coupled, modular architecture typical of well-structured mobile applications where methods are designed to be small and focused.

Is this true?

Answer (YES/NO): NO